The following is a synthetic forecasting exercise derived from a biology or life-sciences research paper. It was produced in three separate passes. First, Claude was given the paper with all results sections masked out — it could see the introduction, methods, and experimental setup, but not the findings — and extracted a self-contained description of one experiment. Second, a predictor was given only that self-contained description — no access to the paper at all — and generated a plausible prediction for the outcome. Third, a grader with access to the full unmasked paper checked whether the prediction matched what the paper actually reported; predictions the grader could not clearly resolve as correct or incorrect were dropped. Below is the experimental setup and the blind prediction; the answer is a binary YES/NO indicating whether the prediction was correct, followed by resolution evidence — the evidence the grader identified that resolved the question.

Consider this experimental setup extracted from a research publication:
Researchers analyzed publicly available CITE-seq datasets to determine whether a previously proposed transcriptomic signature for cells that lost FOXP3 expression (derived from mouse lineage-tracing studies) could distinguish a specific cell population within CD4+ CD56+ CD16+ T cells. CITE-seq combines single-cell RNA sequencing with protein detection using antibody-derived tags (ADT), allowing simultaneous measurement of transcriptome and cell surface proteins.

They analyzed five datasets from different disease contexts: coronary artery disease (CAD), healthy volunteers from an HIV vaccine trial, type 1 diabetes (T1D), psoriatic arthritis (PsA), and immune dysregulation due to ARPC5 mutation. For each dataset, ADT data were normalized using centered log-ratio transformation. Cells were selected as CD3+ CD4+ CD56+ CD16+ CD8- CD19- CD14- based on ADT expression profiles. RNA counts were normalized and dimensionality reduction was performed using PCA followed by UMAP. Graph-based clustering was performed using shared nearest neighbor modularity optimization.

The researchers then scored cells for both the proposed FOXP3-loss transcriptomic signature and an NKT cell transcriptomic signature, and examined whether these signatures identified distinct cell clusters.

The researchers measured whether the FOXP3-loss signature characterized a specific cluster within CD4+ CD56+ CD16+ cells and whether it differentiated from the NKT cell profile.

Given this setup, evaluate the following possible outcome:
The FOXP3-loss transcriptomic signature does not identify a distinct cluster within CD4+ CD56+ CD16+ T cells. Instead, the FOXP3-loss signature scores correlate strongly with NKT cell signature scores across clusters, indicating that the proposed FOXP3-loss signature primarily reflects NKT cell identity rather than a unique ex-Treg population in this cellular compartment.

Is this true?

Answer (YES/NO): YES